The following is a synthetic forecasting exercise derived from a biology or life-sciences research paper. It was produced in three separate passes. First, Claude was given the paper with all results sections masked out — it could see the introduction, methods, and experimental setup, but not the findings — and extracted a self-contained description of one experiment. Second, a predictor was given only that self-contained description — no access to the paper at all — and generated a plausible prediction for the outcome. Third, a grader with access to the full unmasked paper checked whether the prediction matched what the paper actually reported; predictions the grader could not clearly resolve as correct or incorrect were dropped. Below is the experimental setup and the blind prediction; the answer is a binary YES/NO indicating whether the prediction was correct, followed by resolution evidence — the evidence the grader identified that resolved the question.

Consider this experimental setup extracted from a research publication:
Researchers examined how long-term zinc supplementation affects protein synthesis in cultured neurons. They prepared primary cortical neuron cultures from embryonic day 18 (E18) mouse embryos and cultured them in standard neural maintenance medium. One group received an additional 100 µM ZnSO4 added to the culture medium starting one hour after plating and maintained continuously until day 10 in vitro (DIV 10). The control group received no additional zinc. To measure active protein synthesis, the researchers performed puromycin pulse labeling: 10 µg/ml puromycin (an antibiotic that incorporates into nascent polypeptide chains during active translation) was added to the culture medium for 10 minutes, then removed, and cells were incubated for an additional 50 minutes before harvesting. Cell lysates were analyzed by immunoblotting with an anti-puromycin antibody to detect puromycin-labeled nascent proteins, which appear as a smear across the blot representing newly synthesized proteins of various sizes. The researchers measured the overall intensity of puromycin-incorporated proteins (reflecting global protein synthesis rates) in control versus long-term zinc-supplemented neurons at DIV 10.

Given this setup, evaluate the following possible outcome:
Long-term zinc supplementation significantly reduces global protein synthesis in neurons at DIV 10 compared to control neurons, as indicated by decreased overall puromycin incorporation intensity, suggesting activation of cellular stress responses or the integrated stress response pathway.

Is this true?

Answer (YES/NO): NO